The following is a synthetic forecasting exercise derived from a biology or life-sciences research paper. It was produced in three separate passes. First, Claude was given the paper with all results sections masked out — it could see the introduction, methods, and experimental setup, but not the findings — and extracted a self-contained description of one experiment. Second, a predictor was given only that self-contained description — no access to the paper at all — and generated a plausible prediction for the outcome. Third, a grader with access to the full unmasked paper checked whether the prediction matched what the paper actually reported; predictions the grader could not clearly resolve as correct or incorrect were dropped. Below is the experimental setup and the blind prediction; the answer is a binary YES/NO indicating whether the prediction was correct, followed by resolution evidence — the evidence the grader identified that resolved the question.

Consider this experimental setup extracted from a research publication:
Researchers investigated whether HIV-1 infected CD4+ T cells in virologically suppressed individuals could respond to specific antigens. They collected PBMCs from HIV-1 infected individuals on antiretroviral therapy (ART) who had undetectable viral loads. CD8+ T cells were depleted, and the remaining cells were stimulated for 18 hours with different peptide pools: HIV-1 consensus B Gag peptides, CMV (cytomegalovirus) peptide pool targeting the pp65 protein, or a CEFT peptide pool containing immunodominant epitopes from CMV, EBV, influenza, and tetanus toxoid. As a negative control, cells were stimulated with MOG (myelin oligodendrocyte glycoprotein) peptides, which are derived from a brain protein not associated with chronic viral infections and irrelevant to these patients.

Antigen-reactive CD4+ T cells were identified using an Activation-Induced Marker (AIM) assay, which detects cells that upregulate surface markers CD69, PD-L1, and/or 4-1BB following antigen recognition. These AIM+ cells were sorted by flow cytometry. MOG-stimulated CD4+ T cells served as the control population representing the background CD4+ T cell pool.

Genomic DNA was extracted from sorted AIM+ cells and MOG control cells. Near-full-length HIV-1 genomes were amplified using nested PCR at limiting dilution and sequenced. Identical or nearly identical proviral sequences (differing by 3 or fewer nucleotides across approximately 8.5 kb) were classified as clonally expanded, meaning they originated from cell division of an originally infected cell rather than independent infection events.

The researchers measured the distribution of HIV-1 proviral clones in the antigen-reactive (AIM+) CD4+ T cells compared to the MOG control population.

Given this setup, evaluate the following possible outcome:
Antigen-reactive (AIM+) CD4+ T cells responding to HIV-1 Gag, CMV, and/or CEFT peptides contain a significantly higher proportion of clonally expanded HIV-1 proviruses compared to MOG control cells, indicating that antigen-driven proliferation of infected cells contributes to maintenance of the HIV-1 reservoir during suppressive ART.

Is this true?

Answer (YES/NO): NO